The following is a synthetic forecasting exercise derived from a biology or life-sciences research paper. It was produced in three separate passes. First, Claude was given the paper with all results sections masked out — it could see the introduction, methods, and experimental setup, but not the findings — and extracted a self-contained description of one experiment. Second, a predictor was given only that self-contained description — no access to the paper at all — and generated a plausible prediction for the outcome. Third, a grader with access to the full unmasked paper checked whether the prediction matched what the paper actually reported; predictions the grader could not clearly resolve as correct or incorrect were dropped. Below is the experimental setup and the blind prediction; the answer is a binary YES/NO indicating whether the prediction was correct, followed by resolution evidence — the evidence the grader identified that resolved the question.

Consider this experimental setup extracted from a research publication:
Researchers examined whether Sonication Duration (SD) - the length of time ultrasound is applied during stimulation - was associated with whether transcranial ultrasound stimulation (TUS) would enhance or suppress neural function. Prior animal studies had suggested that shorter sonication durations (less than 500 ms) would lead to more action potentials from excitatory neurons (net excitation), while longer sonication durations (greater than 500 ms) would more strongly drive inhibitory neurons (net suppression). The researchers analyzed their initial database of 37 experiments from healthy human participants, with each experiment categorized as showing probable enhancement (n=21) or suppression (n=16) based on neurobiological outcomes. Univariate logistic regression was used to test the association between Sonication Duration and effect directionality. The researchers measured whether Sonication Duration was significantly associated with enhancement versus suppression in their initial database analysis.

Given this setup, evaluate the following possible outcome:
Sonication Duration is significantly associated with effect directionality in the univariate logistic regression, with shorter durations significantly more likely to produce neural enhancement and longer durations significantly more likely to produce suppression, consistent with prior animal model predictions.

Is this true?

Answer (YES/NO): YES